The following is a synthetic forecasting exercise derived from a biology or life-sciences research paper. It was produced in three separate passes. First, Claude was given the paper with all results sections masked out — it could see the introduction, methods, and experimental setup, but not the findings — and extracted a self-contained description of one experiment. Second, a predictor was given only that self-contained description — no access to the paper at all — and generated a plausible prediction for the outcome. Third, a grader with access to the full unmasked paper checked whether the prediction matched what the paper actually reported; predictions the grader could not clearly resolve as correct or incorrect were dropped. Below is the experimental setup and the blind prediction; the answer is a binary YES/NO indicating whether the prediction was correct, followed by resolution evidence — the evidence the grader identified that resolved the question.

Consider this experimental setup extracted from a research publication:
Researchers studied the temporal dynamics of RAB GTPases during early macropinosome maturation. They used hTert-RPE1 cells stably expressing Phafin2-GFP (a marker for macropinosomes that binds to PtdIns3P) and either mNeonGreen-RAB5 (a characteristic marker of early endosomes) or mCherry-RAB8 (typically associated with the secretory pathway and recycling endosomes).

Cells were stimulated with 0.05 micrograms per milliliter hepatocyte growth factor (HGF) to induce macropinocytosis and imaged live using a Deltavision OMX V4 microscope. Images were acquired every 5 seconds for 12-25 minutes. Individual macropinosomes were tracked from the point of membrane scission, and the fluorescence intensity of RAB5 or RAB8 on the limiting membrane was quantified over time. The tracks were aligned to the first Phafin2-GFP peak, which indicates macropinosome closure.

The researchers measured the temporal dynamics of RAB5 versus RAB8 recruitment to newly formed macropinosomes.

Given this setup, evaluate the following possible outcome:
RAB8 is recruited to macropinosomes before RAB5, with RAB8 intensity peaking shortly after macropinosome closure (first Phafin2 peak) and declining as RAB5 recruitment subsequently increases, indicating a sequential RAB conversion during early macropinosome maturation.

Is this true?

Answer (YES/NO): YES